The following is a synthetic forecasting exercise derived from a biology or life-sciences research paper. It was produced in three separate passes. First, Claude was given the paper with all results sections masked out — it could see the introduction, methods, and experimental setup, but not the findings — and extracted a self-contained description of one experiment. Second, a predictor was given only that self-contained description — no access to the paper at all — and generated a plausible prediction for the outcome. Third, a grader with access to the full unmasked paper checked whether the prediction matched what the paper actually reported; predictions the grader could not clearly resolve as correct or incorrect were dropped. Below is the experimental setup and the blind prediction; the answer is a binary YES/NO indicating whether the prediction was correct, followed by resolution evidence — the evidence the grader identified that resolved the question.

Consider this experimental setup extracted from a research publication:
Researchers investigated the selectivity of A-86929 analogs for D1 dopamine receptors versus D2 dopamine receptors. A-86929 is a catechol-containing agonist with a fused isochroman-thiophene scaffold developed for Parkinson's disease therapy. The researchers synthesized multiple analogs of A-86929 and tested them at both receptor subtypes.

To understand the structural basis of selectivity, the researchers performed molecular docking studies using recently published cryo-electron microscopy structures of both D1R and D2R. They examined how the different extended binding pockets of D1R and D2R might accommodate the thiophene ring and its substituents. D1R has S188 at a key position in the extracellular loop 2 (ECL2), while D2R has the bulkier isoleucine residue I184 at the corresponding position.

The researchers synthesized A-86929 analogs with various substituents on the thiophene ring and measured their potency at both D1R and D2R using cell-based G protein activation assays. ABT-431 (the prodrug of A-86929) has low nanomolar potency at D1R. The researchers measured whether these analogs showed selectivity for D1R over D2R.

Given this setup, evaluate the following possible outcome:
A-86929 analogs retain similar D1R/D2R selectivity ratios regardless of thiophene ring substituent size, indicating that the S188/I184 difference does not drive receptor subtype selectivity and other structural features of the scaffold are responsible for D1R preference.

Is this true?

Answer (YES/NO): NO